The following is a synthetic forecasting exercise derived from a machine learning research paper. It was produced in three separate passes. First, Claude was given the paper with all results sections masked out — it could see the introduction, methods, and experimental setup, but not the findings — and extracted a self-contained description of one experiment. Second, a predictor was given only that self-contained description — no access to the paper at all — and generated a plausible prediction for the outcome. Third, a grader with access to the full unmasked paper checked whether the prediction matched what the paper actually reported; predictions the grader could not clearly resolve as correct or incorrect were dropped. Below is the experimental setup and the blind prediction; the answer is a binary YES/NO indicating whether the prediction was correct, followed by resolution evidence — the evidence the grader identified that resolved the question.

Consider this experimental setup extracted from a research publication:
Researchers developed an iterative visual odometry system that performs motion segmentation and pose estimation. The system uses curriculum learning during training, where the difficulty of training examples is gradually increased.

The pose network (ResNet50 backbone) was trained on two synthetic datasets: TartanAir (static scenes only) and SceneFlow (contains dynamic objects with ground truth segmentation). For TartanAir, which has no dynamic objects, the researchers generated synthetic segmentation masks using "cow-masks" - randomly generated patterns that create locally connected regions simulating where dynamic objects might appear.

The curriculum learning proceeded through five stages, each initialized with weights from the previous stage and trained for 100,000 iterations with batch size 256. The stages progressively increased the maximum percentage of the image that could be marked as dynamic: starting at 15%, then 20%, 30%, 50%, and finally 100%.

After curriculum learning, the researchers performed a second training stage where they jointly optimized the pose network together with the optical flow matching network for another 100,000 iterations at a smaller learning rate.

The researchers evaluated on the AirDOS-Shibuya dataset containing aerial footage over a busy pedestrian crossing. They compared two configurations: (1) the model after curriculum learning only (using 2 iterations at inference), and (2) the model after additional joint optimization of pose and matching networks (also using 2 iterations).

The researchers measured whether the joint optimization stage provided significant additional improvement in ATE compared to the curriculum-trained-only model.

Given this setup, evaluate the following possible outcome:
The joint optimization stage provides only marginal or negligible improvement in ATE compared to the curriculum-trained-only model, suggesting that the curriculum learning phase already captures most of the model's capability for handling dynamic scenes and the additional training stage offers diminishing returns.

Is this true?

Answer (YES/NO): YES